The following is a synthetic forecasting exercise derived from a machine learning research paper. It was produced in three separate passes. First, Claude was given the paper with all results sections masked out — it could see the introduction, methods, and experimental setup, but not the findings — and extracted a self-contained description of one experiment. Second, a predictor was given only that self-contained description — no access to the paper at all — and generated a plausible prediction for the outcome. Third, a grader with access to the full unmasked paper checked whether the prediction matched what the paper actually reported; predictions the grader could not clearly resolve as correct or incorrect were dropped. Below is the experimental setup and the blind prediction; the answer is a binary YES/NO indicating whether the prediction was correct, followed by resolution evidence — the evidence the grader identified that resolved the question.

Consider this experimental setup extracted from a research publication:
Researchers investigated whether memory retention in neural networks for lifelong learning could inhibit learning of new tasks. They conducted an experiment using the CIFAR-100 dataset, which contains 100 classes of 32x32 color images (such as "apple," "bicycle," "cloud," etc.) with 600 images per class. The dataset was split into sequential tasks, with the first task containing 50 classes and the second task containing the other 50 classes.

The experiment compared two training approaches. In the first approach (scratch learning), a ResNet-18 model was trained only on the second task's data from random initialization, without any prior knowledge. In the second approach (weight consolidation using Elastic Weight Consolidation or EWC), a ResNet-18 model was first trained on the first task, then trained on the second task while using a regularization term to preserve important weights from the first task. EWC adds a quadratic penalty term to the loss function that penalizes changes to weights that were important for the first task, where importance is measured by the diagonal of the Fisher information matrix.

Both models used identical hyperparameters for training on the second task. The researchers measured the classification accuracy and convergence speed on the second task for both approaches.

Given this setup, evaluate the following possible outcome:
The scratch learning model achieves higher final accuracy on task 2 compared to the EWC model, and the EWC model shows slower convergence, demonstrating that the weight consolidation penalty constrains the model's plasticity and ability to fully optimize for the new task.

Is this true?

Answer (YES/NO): YES